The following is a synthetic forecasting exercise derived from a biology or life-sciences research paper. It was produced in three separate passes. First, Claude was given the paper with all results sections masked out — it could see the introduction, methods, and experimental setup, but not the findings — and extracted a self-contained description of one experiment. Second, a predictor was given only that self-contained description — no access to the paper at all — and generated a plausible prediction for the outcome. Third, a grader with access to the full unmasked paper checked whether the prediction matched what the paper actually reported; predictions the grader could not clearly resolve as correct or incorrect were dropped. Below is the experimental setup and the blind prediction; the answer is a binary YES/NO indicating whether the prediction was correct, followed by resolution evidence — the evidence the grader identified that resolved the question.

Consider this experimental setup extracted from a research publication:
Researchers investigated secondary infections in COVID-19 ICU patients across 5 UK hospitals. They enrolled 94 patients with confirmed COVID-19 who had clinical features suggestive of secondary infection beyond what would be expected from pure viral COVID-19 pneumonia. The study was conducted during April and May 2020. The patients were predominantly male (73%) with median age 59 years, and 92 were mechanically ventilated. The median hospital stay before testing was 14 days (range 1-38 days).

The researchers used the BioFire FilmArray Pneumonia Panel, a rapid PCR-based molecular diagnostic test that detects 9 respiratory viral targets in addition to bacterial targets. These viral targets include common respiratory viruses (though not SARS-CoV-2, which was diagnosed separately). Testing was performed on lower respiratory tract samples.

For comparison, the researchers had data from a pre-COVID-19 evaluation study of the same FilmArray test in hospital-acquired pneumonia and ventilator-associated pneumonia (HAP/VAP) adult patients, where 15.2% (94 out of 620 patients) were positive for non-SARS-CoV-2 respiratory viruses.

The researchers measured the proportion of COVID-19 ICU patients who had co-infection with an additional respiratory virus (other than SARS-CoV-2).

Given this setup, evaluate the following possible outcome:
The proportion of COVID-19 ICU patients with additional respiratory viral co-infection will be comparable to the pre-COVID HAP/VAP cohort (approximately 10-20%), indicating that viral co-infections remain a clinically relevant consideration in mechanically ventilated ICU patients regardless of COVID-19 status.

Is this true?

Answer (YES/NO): NO